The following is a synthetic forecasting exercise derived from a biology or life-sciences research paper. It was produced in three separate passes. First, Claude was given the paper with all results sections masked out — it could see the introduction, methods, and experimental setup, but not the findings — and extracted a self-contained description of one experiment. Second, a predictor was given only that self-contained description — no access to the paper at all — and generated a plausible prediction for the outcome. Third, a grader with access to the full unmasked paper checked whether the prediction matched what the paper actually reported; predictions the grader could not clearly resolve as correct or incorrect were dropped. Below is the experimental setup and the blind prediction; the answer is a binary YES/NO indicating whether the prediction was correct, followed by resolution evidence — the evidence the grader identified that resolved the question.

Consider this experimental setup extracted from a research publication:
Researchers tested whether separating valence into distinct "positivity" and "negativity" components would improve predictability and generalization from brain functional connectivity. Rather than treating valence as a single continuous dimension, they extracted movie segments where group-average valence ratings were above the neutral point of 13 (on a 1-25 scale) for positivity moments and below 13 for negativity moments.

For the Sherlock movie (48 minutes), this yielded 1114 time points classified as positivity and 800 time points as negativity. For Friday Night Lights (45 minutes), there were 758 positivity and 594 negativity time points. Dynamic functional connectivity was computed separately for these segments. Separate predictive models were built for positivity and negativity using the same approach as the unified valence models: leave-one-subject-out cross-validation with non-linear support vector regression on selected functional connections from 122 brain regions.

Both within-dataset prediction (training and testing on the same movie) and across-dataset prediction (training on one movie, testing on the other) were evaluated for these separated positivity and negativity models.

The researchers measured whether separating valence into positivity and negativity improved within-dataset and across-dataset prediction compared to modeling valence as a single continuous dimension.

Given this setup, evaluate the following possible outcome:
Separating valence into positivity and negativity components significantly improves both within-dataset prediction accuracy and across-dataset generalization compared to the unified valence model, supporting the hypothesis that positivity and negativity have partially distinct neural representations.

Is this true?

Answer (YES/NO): NO